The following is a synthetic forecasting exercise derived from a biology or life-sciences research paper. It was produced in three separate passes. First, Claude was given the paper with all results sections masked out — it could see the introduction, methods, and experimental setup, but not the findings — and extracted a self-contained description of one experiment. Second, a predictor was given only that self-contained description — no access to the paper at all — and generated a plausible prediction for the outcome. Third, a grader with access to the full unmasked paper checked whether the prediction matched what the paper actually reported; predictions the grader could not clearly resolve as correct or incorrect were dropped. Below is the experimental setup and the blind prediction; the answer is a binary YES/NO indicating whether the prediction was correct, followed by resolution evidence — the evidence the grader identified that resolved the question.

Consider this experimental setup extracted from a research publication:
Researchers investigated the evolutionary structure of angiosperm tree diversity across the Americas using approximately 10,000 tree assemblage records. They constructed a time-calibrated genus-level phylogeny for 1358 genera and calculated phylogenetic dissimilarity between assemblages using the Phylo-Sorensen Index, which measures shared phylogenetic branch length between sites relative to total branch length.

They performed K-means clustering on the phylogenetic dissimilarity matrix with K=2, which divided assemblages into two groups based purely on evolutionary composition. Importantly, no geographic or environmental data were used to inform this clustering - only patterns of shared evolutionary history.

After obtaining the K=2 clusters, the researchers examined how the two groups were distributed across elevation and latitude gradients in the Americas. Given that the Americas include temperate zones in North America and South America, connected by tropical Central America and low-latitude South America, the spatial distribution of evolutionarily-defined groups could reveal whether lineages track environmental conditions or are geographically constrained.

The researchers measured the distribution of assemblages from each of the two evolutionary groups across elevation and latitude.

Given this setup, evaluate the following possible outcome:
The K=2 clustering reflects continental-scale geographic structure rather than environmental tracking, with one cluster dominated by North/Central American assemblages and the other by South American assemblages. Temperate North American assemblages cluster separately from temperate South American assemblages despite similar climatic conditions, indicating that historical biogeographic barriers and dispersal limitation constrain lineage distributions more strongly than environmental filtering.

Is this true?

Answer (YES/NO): NO